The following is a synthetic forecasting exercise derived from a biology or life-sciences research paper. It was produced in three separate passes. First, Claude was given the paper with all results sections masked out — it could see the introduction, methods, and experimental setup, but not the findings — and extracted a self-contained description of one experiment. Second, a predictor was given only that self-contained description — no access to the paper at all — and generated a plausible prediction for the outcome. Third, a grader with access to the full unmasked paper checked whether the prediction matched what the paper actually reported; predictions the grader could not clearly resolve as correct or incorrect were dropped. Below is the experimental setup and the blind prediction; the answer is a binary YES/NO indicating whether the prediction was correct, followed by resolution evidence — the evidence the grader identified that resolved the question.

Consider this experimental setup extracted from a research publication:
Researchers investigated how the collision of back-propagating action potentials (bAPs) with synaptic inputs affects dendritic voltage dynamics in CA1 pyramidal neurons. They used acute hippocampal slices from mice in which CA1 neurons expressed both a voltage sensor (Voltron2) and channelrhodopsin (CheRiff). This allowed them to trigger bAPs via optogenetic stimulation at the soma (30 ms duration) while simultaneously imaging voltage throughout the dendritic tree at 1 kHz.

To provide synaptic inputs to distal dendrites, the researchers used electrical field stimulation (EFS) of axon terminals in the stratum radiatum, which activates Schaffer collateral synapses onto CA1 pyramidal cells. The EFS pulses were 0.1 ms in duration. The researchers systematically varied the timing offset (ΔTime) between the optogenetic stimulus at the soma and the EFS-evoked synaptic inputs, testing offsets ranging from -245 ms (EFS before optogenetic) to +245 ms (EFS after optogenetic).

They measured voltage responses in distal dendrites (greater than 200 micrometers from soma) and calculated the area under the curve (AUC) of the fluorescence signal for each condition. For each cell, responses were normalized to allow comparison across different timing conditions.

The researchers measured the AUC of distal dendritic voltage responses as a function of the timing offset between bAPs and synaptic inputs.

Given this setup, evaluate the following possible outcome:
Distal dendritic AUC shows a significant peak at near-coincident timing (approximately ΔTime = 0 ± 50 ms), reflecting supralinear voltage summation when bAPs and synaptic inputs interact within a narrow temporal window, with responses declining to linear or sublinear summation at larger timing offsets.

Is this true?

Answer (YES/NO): YES